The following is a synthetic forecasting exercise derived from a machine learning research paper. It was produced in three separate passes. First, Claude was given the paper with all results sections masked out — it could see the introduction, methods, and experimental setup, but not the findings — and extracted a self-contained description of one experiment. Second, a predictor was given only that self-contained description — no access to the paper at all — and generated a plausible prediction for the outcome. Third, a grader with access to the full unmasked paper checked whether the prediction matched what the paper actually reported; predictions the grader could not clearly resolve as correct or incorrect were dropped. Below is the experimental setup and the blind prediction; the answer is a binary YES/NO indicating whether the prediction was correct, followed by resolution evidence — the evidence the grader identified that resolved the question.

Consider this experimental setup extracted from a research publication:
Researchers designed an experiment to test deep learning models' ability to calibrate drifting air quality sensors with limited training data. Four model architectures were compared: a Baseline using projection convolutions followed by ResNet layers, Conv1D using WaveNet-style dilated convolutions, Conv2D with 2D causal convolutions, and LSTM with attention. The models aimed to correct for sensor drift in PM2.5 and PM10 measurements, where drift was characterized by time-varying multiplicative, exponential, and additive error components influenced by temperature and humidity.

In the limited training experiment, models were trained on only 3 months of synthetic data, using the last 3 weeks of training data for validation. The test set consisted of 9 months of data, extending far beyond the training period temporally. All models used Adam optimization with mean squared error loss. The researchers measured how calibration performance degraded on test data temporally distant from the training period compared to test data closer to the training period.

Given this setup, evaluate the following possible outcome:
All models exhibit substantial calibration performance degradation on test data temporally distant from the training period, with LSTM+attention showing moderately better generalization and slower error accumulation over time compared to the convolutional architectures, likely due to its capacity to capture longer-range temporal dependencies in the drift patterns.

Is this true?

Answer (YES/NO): NO